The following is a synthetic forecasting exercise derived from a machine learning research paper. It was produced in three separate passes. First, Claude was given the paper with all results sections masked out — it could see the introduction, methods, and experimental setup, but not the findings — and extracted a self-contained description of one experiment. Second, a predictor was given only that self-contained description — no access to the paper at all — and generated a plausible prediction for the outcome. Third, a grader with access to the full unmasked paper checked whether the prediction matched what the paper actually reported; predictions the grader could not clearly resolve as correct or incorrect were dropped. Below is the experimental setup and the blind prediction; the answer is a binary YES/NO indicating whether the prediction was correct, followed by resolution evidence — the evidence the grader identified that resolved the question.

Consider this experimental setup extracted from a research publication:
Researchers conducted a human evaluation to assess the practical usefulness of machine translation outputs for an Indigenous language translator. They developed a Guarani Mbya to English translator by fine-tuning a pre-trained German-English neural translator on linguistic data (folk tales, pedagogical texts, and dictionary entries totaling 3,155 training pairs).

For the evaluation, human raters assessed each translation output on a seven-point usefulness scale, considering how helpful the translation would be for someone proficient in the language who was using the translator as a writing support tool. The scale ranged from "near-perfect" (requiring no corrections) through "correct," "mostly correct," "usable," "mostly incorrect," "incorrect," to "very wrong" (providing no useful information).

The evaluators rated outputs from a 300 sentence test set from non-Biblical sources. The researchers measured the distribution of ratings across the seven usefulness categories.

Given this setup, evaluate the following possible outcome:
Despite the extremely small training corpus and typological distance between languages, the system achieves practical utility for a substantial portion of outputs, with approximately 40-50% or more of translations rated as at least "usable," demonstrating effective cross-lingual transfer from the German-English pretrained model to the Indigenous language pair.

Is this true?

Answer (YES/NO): NO